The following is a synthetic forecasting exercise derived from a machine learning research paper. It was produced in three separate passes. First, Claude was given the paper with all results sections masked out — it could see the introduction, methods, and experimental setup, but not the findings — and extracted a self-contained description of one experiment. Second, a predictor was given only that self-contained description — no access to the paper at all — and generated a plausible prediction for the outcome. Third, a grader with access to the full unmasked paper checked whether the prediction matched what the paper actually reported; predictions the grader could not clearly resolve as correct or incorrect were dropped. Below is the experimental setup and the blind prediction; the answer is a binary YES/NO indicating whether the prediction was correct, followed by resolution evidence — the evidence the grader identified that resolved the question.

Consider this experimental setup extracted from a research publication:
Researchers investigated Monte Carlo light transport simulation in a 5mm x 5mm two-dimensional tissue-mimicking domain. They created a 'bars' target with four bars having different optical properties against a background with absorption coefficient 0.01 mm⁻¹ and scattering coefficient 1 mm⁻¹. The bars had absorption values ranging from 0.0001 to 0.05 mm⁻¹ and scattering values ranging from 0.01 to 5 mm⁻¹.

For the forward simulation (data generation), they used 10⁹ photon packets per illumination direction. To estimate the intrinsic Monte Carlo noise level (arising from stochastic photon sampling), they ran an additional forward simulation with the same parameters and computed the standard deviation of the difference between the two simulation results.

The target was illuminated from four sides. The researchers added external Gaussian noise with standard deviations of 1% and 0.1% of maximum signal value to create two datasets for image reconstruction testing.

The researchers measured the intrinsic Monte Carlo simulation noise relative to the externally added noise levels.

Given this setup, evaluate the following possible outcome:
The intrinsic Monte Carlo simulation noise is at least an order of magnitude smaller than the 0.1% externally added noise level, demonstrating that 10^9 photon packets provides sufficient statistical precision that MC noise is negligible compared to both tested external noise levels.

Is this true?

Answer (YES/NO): NO